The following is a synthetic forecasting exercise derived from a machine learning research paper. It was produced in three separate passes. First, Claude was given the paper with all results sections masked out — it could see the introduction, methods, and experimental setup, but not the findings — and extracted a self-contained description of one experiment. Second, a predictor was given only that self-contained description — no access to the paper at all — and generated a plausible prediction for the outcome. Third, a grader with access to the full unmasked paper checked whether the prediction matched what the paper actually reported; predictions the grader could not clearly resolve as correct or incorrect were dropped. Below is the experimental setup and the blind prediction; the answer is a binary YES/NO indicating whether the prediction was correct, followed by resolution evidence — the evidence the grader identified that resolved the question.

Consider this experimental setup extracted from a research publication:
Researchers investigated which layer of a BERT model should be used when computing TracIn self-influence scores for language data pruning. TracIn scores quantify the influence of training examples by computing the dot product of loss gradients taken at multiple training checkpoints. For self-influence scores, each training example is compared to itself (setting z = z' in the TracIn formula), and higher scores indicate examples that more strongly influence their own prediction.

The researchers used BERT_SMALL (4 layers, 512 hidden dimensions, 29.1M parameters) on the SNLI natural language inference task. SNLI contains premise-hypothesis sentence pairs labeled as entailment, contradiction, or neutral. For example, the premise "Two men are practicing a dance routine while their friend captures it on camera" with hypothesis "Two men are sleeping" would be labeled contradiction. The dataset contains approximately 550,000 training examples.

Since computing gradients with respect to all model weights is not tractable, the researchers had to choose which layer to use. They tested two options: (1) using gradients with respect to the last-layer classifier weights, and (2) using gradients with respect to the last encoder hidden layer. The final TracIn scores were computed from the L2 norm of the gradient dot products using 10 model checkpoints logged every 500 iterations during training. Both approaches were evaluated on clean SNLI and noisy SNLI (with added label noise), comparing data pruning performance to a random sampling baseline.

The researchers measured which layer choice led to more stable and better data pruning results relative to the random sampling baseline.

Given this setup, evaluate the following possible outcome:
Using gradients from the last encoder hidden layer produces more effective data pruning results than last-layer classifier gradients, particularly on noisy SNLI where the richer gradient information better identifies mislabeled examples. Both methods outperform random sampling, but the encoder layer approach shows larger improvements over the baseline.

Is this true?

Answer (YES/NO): NO